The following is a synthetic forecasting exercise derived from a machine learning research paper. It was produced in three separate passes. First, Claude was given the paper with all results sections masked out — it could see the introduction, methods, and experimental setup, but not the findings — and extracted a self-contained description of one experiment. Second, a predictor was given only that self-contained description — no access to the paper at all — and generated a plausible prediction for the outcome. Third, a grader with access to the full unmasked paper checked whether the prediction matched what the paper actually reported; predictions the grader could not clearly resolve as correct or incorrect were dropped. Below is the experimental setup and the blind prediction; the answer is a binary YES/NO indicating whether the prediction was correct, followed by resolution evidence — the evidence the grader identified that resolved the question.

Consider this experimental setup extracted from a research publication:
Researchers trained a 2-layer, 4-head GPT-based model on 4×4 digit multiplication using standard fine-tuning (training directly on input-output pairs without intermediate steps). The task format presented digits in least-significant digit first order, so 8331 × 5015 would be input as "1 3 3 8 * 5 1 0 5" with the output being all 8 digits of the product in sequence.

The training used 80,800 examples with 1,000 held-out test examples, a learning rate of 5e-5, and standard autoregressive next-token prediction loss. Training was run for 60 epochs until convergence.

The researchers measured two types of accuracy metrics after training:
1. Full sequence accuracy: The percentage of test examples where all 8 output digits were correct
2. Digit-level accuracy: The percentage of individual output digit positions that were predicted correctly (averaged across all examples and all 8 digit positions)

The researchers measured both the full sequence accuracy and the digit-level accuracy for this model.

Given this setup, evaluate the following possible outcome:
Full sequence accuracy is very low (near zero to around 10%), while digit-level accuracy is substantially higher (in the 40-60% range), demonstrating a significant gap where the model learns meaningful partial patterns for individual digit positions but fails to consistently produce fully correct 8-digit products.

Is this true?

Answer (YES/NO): NO